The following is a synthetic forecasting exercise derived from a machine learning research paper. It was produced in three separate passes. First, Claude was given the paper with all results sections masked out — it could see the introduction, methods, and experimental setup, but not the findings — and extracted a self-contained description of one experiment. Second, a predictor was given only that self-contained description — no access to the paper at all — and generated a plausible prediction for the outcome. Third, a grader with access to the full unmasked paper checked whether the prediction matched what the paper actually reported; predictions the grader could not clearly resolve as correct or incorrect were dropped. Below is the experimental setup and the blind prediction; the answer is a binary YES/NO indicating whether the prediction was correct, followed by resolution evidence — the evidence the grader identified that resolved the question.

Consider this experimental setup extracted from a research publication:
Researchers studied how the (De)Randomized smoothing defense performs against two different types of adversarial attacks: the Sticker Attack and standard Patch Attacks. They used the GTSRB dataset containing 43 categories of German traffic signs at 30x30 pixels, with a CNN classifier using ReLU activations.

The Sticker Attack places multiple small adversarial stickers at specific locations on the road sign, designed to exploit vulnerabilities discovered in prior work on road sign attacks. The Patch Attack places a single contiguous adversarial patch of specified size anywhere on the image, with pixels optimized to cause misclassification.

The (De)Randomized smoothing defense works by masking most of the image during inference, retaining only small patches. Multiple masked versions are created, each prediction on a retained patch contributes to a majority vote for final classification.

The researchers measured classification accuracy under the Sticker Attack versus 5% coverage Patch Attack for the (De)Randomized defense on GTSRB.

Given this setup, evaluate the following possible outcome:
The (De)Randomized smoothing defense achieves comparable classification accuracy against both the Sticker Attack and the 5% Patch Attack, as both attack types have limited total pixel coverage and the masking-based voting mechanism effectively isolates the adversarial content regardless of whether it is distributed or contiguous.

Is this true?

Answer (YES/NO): NO